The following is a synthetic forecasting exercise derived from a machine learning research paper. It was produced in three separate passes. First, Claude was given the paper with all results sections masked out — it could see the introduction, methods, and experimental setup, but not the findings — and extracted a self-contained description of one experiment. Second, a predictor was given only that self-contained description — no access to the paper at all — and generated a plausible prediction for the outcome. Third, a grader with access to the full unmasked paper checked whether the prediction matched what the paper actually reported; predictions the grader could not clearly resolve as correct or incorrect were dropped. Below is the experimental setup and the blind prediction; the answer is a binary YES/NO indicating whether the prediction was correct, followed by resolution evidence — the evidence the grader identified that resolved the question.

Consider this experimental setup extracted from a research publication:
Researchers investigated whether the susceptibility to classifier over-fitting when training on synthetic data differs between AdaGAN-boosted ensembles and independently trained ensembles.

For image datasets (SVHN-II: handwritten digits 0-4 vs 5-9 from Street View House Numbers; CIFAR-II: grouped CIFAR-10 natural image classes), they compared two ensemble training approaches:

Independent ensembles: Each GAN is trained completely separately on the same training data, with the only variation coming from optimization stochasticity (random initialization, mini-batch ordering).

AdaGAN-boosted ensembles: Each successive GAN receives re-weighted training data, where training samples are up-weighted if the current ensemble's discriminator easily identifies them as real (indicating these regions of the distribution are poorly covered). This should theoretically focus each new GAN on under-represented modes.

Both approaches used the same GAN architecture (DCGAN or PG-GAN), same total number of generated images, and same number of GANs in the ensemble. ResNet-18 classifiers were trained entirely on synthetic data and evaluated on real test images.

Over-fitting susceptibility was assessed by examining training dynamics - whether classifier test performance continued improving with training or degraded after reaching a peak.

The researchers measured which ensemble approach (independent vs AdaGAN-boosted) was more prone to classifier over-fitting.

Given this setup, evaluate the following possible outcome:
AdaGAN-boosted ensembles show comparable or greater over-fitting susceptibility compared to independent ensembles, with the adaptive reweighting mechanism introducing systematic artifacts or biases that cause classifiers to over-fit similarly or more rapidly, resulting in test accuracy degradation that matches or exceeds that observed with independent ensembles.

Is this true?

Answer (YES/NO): YES